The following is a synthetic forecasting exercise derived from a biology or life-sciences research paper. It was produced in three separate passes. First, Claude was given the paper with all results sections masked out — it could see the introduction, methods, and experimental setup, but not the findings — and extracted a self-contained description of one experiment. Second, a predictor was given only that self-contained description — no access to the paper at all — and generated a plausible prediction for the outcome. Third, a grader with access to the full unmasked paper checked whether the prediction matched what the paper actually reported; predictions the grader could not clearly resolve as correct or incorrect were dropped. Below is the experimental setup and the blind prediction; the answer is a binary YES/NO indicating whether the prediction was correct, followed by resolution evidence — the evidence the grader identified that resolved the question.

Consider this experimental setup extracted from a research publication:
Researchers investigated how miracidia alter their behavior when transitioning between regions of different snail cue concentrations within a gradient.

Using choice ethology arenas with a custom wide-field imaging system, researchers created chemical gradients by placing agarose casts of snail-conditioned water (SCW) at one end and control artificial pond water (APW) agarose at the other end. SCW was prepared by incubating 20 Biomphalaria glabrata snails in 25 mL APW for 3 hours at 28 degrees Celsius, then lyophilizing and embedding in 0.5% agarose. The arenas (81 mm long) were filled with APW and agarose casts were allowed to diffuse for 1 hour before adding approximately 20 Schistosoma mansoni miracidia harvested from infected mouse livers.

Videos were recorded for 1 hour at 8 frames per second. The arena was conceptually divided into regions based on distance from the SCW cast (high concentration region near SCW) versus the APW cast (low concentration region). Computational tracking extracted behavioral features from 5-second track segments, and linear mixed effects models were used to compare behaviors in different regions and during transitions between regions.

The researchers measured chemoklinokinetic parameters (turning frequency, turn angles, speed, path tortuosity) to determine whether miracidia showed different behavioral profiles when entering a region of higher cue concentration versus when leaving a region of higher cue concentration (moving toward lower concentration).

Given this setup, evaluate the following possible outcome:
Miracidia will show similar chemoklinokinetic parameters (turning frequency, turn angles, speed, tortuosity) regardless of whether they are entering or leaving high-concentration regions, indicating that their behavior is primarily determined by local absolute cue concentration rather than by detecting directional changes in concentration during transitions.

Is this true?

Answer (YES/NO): NO